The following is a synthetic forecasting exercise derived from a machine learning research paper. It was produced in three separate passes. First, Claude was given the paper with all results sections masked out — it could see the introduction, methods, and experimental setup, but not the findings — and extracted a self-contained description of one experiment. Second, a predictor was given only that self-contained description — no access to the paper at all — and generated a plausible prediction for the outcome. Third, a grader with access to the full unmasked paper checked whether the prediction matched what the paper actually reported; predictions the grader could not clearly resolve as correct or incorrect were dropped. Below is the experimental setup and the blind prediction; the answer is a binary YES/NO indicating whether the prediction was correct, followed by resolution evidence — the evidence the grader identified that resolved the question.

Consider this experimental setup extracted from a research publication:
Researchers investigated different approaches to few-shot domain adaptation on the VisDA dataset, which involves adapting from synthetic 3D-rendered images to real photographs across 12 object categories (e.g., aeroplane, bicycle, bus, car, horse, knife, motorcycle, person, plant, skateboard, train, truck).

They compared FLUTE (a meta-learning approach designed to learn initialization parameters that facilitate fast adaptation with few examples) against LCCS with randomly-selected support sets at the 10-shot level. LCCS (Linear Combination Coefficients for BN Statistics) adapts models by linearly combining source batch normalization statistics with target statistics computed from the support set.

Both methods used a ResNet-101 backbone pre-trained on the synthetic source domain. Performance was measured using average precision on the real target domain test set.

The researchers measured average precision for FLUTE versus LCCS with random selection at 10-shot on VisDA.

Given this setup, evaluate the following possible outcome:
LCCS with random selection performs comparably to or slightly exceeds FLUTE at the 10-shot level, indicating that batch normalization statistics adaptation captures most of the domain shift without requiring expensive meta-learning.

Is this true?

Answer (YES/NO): NO